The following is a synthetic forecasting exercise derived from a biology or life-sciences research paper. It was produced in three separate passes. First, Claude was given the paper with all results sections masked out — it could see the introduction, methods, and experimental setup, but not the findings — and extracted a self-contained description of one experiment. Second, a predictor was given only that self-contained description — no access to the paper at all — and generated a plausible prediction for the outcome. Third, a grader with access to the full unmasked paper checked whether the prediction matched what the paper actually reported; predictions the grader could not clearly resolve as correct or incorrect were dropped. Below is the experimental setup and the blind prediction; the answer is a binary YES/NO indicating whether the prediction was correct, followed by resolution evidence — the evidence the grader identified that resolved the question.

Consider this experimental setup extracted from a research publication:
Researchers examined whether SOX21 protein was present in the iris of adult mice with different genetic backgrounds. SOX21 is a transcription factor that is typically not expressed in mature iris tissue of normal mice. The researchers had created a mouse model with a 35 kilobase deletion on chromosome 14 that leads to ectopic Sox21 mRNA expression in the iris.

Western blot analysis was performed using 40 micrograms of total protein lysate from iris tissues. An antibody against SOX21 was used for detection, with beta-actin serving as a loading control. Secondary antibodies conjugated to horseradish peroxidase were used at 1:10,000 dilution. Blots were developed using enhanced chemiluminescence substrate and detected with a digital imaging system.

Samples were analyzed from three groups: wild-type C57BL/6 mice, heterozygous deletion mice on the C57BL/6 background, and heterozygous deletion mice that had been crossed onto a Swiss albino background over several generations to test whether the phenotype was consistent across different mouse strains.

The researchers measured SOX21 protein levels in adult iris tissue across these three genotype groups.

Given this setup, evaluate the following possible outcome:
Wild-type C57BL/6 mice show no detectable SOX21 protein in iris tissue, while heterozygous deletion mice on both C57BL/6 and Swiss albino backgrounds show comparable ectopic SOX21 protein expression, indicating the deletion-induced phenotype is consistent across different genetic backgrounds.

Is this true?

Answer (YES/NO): YES